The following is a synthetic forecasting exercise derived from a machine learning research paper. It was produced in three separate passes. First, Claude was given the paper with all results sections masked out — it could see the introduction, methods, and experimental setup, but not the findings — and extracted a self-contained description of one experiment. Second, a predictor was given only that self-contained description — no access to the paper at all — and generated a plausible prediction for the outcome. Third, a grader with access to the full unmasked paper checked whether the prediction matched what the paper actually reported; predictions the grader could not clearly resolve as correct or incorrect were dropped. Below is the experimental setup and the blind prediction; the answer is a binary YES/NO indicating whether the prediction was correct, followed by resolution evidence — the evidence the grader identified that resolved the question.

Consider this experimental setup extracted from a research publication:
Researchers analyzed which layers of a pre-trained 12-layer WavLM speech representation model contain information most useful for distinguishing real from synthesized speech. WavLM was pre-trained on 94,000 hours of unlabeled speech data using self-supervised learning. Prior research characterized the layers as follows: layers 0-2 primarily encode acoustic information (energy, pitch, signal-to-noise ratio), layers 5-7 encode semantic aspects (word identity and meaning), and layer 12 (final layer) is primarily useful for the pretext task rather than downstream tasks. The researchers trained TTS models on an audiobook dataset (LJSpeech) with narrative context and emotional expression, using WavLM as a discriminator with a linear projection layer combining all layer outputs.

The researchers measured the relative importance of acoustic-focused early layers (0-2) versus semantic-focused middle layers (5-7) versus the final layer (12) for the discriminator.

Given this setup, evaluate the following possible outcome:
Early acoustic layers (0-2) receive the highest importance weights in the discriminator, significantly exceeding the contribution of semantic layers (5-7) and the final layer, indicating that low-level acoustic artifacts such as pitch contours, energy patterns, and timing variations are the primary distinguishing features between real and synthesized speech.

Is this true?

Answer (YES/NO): YES